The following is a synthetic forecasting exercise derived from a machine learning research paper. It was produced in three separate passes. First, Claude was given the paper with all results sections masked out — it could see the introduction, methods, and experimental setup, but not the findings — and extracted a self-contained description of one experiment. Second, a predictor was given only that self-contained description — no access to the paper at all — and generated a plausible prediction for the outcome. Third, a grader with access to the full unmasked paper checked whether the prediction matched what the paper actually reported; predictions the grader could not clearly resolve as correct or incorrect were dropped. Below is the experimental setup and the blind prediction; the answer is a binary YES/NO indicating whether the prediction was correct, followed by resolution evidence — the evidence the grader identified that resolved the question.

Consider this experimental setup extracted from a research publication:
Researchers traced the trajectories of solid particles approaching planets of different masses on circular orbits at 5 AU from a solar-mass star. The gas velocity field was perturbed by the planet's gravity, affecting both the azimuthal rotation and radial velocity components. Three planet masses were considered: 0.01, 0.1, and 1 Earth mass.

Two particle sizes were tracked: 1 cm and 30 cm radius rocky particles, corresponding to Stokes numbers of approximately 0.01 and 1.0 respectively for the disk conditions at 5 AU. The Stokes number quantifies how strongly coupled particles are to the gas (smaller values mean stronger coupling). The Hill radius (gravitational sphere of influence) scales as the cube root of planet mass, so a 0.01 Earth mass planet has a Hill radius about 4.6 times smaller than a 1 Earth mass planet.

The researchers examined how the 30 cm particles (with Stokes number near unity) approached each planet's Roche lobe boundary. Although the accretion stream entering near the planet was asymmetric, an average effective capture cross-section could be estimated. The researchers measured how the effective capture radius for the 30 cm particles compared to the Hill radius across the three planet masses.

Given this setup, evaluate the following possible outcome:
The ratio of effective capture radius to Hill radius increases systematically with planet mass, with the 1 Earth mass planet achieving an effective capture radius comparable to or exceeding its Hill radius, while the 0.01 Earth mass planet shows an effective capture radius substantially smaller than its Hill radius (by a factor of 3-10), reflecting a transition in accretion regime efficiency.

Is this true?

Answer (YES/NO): NO